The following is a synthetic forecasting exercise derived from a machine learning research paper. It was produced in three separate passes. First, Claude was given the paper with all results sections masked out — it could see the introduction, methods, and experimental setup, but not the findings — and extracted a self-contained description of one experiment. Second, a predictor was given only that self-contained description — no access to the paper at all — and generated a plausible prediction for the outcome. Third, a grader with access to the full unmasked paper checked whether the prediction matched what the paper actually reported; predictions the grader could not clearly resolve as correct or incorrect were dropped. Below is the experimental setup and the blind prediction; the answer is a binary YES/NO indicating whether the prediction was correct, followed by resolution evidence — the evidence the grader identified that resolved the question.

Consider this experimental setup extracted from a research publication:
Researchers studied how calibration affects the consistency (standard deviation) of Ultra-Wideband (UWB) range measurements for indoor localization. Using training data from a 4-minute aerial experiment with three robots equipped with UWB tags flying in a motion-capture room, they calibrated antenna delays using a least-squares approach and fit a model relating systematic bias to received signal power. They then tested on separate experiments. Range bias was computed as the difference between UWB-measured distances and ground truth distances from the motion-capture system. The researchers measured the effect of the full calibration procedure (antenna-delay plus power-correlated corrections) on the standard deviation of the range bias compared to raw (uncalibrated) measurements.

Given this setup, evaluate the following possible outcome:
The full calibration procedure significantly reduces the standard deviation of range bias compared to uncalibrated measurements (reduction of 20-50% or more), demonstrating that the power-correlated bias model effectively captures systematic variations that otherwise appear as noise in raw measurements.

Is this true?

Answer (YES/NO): NO